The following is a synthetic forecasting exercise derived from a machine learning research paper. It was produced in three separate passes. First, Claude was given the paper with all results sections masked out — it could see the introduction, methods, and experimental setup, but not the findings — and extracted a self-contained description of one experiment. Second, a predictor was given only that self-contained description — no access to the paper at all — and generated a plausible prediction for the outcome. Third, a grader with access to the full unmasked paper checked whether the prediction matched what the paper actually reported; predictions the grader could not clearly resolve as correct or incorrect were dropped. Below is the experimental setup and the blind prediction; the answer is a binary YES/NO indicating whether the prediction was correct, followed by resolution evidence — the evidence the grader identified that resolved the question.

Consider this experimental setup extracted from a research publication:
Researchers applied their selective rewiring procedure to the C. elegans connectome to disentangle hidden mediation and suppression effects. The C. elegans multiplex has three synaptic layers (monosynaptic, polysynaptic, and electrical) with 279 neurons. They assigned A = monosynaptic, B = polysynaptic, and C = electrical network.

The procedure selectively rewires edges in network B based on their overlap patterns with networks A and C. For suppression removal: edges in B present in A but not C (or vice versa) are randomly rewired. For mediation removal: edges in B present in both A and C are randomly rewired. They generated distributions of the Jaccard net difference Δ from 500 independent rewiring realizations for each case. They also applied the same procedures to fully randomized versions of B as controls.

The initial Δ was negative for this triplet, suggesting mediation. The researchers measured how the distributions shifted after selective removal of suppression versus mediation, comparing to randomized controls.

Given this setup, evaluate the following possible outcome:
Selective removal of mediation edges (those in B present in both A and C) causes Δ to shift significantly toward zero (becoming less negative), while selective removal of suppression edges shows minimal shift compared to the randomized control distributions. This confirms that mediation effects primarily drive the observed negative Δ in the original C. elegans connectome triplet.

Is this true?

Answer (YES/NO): NO